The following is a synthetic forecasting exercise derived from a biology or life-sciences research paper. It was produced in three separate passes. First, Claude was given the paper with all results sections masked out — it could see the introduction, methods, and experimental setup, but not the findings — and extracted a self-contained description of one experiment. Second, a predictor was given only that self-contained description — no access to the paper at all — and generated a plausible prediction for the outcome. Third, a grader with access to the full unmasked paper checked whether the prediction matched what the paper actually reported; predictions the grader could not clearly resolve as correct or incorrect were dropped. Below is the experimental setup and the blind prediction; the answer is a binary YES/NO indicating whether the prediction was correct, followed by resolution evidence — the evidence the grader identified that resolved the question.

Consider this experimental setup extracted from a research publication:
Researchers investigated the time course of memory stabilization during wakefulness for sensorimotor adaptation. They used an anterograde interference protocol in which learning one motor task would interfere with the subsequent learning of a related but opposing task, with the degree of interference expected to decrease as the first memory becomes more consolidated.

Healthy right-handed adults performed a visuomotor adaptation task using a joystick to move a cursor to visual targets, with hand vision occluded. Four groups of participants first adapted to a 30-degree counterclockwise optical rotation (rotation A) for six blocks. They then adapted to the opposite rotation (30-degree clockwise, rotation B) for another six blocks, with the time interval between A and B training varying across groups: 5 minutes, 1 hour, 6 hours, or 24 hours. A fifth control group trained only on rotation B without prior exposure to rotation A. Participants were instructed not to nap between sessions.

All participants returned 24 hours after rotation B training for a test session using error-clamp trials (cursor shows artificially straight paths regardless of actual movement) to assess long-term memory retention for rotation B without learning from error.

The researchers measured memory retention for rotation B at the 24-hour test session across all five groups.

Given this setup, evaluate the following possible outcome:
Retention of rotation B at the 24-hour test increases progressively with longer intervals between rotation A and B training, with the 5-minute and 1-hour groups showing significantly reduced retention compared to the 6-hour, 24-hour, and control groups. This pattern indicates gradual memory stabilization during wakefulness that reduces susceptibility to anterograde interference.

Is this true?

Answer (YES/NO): YES